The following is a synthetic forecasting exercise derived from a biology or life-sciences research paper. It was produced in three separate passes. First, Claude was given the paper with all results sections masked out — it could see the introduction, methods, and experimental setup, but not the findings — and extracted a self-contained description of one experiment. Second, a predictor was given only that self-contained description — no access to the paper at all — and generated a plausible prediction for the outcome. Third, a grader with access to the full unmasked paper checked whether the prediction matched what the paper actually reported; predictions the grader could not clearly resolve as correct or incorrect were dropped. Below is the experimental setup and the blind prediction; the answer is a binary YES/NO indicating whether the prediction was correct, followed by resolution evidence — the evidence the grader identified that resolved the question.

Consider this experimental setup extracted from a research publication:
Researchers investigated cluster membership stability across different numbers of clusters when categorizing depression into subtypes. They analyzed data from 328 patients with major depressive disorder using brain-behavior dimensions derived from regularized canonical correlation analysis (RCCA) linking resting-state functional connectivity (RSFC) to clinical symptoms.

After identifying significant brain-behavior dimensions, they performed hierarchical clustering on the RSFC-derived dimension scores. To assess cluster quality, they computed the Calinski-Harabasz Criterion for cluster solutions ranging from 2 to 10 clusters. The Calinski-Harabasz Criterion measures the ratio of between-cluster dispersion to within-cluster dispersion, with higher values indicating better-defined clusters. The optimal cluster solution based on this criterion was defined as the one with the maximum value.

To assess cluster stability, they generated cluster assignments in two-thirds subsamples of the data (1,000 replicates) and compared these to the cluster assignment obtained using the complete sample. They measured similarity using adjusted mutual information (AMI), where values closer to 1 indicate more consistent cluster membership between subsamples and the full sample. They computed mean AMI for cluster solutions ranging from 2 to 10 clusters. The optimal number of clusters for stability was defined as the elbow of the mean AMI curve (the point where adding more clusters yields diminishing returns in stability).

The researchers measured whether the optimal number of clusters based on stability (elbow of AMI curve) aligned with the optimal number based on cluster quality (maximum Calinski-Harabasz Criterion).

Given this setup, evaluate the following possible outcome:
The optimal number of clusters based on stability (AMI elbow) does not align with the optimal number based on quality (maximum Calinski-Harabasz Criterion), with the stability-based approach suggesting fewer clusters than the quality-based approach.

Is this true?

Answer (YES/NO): YES